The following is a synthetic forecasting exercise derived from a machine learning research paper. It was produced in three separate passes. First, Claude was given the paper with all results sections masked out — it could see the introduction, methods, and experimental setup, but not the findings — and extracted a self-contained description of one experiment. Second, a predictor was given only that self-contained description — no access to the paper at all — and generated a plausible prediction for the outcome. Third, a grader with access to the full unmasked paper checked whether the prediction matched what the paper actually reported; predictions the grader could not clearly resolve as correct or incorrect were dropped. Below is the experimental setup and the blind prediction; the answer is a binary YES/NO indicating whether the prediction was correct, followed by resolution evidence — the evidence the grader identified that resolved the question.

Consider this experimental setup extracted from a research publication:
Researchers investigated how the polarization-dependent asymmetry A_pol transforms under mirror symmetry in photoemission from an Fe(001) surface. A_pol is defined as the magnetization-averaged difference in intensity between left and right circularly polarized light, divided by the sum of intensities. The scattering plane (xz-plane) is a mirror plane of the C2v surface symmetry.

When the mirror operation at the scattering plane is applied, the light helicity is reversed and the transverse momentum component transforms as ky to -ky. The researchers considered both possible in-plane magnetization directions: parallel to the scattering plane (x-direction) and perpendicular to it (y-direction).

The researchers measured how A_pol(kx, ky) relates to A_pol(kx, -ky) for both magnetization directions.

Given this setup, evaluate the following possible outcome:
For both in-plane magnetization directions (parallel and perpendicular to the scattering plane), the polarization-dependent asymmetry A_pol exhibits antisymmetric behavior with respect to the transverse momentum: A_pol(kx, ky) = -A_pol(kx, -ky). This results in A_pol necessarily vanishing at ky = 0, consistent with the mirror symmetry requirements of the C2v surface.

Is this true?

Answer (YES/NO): YES